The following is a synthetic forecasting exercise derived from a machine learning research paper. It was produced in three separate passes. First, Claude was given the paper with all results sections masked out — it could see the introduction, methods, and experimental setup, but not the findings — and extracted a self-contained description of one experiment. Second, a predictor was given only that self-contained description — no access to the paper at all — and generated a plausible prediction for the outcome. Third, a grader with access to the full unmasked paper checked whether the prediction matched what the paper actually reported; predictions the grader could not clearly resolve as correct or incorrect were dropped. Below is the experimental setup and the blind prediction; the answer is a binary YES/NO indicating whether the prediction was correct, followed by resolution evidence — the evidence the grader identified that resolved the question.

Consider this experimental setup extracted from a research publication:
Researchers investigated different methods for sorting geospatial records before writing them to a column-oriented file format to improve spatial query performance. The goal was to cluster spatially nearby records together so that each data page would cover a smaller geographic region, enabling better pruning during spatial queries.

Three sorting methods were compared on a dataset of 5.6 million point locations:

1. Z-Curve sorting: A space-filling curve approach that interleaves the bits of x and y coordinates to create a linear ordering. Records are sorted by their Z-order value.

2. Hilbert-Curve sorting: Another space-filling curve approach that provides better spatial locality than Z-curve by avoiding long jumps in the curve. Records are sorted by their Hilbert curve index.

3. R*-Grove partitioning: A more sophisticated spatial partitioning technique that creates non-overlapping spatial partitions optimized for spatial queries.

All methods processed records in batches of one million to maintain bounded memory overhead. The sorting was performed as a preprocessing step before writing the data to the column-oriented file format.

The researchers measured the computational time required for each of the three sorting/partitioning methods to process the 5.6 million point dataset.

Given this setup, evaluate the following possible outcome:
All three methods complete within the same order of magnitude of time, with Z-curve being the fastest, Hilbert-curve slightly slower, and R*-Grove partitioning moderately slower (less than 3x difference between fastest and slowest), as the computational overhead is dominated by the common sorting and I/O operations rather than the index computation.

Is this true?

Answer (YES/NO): NO